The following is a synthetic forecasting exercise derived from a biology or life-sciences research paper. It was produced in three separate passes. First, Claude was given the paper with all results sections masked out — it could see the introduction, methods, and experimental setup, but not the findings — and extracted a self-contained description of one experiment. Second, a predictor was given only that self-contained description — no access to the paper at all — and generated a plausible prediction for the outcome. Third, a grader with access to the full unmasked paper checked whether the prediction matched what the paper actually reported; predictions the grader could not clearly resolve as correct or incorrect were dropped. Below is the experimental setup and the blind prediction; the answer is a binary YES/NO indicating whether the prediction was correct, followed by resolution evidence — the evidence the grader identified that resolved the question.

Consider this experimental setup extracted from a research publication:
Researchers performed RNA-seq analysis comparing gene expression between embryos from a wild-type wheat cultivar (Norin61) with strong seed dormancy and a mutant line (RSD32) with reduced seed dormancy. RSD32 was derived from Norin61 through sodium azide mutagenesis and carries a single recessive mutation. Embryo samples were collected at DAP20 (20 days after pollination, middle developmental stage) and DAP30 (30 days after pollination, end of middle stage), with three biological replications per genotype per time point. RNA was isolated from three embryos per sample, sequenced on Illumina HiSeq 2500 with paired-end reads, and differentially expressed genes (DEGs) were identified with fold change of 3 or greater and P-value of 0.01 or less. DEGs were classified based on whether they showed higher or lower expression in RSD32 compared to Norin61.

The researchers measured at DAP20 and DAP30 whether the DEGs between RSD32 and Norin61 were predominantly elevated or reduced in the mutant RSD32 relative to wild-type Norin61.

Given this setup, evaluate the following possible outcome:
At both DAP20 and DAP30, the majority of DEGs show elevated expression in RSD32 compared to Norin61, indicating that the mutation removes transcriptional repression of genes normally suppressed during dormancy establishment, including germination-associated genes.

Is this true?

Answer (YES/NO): NO